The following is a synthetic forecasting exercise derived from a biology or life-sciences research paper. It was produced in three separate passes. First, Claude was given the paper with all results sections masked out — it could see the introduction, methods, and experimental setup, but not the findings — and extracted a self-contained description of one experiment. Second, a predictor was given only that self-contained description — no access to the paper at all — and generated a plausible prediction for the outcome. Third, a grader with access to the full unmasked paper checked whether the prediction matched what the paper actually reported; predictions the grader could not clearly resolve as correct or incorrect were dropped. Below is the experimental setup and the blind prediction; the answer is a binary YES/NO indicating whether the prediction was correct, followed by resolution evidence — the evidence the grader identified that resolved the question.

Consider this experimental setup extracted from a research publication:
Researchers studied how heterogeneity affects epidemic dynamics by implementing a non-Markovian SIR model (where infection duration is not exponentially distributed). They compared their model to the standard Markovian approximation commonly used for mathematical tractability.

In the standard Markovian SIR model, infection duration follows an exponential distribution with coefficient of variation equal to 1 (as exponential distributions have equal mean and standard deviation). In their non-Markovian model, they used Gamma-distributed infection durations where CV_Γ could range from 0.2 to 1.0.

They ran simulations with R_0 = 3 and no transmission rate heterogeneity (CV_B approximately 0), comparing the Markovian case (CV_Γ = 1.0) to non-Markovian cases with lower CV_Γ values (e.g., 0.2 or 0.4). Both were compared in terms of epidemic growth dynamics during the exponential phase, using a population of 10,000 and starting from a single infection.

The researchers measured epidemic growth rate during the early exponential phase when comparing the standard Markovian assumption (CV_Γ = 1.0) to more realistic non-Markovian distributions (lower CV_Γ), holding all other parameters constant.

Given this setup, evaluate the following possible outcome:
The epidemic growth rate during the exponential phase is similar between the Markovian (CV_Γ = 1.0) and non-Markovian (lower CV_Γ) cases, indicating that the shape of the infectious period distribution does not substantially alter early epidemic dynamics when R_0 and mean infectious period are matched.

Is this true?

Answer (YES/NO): NO